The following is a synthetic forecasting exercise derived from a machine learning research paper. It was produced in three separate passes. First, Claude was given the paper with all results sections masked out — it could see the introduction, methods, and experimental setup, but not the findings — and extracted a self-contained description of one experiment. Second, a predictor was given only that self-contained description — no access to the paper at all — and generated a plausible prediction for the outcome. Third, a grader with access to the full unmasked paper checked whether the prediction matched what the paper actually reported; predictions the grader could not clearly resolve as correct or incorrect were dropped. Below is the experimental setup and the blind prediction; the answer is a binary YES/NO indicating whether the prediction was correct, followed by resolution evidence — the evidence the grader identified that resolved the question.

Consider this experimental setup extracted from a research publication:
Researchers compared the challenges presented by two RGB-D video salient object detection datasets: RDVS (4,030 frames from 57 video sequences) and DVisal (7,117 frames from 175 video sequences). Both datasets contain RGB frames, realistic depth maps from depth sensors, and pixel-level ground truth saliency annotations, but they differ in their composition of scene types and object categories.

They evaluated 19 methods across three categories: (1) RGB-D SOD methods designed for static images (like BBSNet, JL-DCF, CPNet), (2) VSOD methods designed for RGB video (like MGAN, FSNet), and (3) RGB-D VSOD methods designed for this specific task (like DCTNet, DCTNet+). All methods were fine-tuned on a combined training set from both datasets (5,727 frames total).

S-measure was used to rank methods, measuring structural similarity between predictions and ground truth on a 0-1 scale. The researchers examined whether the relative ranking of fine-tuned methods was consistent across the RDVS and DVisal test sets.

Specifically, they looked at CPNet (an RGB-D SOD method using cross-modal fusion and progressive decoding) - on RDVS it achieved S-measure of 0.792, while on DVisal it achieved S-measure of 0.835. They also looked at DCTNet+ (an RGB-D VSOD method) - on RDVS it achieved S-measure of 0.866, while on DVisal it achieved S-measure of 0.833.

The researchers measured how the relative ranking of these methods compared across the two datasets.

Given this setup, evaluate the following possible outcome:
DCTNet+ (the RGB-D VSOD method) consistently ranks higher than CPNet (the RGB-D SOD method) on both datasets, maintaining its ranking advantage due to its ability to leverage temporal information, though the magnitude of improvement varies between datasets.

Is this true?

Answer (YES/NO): NO